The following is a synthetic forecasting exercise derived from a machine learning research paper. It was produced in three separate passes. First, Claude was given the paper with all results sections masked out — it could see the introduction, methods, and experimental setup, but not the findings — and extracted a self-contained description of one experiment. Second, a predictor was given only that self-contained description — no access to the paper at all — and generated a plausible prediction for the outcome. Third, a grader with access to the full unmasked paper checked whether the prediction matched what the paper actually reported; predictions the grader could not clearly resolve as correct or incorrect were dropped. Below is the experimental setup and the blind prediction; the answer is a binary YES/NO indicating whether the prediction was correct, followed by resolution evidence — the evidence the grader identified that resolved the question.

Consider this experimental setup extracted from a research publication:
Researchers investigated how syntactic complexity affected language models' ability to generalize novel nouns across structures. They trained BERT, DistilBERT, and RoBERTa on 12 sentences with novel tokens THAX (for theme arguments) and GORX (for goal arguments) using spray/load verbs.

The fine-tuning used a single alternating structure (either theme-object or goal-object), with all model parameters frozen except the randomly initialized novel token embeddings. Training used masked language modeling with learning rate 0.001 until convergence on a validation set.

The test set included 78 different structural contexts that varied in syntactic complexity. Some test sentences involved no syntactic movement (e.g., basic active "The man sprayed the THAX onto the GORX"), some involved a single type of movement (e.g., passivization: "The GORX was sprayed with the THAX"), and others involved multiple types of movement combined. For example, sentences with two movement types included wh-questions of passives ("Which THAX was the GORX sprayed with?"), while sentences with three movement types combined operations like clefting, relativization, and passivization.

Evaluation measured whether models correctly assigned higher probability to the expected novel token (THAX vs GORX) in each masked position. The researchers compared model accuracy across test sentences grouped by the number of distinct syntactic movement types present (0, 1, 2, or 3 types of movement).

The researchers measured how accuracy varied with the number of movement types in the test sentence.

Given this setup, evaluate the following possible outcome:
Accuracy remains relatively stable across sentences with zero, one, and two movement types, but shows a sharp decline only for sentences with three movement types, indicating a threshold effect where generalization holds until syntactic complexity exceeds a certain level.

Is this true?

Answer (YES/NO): NO